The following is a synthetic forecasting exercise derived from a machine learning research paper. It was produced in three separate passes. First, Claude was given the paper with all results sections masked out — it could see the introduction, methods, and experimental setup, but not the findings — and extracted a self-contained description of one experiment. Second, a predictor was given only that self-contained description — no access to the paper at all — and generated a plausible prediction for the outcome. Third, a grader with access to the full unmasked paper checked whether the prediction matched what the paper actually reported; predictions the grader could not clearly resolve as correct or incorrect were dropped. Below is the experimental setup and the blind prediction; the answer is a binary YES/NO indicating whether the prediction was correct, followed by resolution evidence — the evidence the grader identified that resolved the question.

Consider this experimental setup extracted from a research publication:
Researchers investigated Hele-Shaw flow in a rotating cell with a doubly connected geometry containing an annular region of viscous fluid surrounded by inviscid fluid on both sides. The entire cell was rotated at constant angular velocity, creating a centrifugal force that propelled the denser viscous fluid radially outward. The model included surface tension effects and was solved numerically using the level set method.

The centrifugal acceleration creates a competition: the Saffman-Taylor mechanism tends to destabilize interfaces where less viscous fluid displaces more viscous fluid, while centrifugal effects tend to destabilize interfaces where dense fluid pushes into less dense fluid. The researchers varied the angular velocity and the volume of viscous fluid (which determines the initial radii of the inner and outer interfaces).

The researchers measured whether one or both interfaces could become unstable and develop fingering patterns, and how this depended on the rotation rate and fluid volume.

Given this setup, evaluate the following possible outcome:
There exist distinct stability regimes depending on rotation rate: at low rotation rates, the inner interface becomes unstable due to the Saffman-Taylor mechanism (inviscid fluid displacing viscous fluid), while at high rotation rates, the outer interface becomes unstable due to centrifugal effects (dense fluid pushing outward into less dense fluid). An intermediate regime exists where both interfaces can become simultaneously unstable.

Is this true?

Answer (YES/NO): NO